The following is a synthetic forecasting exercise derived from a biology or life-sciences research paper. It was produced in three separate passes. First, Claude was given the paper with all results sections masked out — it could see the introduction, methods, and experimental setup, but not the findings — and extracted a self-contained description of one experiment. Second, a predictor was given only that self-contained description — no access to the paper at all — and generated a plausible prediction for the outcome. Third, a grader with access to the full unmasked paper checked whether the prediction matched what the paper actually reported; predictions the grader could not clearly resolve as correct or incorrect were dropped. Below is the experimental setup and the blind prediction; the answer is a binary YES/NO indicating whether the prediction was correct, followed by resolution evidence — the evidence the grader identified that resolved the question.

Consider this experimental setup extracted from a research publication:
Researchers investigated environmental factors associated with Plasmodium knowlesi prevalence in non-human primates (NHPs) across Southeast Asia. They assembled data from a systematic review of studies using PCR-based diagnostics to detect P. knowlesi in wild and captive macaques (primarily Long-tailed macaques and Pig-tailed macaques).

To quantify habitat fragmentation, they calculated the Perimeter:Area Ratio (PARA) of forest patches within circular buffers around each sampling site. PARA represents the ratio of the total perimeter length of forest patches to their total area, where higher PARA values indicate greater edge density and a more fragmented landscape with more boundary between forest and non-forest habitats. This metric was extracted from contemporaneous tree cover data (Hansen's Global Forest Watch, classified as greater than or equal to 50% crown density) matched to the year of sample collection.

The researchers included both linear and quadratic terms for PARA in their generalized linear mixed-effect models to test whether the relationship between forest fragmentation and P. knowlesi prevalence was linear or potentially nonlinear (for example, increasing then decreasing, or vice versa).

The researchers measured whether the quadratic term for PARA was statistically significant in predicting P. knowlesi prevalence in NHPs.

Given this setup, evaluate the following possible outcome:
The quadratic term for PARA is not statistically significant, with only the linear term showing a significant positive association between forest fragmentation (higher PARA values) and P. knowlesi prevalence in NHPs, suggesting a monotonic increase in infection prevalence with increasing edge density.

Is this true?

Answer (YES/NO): YES